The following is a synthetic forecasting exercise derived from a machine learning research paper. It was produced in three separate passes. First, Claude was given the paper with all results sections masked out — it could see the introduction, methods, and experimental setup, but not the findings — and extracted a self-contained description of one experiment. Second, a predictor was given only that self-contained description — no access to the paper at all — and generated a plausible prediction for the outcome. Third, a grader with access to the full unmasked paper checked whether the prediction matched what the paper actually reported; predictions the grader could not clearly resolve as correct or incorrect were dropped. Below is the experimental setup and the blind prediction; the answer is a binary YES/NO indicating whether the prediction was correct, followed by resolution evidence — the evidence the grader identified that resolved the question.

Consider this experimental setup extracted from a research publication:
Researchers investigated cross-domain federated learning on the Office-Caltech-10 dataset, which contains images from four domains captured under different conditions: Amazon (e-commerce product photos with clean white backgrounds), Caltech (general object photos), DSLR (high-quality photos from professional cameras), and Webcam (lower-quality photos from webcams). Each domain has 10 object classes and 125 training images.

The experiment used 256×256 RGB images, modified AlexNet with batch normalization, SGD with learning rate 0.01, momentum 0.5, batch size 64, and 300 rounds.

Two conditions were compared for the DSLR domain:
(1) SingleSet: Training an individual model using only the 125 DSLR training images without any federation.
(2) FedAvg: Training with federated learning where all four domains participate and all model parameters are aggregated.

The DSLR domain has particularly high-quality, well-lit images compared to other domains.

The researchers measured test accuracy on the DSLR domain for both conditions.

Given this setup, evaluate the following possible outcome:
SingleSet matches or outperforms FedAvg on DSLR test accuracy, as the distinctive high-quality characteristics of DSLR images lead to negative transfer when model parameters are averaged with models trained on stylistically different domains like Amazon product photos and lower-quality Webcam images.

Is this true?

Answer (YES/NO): YES